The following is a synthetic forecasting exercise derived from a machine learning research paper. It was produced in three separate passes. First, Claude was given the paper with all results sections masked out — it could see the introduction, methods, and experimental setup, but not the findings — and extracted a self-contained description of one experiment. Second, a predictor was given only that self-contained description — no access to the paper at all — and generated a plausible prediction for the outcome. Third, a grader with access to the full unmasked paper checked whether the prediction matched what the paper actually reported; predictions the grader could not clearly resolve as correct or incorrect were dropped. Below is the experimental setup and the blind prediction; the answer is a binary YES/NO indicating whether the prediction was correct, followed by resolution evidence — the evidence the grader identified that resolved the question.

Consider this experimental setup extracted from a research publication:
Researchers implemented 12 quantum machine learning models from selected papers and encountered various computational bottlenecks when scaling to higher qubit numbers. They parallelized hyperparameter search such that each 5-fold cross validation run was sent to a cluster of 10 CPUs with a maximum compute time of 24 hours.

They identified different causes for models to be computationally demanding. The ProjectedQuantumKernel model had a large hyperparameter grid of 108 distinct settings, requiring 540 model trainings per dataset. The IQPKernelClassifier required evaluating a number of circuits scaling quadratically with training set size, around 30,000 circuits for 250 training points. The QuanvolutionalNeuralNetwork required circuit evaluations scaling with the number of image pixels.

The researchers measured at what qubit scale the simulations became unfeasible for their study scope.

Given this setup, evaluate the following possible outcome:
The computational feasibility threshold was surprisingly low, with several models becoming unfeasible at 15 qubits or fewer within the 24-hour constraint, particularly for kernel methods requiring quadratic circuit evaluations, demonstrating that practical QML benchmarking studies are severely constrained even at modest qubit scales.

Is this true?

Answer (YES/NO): NO